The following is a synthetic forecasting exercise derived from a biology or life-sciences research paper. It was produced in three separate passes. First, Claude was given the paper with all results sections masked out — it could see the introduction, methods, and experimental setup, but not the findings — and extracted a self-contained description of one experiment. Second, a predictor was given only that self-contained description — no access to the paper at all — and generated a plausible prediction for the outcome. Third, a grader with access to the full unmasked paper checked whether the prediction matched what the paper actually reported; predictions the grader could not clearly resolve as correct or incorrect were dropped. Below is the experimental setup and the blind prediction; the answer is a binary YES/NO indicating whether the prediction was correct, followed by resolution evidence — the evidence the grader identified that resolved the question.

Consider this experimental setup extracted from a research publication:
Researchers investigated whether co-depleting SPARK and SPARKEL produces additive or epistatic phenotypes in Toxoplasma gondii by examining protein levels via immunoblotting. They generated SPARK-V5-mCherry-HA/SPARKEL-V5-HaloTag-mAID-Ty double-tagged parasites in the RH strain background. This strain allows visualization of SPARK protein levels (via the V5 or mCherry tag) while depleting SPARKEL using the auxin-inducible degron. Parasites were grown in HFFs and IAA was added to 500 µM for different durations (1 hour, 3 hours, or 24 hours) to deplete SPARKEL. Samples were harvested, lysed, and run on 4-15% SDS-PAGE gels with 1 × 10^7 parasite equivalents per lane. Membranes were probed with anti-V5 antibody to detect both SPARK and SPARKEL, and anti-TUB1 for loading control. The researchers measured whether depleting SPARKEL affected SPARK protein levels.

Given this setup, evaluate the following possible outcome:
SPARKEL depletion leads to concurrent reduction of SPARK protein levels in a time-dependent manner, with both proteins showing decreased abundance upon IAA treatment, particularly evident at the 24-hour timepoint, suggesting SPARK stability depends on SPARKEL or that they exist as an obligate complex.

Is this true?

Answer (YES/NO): NO